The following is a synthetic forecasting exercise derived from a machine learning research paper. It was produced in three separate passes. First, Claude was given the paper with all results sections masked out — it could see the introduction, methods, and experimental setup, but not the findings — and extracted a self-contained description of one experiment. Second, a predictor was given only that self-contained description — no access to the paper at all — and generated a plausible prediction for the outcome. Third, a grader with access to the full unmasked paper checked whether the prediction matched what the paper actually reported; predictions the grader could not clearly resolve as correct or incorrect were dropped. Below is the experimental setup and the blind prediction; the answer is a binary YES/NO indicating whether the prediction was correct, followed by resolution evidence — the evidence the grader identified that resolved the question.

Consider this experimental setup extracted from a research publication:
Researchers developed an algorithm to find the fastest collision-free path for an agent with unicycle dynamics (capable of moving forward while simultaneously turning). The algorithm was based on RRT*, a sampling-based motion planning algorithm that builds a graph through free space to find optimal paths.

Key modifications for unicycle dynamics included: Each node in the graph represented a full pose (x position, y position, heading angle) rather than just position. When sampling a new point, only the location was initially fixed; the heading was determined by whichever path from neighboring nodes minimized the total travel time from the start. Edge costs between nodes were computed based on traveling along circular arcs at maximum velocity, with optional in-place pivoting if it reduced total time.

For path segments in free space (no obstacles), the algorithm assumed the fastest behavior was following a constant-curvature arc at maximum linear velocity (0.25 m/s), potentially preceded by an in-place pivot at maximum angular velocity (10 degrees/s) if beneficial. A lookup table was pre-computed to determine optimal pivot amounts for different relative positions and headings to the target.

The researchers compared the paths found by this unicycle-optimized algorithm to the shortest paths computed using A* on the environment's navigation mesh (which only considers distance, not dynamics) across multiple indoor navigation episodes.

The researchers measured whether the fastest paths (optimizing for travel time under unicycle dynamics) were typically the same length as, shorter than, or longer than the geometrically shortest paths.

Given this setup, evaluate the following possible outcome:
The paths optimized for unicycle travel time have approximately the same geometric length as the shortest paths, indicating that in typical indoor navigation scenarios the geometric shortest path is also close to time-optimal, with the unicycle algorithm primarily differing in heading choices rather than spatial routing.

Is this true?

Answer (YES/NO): NO